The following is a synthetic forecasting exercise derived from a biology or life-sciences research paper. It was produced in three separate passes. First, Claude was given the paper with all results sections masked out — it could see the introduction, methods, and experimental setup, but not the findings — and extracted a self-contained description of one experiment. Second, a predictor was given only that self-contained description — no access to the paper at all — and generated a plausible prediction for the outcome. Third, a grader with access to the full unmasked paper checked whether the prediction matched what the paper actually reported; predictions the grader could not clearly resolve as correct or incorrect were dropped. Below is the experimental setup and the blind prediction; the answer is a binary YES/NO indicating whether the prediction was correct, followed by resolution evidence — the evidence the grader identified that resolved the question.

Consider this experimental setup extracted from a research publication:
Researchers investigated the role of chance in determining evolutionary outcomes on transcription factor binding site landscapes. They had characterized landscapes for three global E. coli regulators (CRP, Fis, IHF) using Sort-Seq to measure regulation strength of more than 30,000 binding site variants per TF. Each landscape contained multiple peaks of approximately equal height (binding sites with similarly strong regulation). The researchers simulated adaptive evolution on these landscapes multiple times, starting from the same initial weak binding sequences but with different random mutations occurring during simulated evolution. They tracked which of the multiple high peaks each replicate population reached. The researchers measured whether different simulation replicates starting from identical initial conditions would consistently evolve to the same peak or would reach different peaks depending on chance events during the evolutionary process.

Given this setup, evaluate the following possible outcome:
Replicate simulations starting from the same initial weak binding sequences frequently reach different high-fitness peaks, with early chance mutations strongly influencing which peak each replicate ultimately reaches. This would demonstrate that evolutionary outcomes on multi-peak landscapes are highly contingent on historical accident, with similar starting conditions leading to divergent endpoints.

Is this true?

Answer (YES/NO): YES